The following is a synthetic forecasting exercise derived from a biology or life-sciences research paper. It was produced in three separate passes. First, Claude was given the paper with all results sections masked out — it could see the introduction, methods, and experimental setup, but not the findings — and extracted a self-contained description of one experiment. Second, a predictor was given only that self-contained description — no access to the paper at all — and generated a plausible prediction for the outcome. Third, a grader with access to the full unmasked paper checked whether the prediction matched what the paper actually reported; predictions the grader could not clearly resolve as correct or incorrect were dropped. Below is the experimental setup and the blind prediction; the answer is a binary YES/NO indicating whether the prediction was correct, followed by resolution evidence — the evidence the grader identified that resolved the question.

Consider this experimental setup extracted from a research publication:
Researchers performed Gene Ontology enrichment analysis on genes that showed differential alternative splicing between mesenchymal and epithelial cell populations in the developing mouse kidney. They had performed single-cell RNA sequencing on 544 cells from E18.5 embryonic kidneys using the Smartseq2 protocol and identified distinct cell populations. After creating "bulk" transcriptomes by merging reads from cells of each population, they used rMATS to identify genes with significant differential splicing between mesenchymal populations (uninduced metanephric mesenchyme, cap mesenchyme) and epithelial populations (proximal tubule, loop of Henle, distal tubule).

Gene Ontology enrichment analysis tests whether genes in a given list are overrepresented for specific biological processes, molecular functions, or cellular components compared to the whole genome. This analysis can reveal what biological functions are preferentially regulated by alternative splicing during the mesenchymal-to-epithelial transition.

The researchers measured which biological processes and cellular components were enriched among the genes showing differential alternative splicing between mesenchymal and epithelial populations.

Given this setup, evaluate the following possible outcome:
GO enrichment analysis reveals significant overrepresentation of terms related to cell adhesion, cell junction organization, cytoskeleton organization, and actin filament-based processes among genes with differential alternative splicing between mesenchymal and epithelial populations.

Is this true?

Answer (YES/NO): YES